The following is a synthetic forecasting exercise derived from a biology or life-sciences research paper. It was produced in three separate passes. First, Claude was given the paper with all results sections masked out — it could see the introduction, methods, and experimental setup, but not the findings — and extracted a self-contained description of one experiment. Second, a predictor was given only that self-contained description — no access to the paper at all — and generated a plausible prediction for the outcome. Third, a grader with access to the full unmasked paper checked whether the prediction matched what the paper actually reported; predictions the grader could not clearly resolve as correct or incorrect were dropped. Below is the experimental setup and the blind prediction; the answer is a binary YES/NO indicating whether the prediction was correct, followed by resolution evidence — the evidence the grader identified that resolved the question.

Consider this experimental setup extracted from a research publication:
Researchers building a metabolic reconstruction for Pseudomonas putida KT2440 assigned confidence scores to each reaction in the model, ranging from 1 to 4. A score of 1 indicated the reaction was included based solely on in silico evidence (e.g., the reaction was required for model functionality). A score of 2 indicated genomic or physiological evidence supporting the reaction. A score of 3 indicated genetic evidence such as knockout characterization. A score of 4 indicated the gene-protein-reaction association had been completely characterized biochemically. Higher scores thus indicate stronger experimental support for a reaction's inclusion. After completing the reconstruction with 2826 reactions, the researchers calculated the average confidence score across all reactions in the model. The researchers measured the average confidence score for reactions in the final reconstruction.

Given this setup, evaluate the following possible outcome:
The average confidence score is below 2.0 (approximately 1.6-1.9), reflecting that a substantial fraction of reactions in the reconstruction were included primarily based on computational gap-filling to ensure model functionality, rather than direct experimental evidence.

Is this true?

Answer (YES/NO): NO